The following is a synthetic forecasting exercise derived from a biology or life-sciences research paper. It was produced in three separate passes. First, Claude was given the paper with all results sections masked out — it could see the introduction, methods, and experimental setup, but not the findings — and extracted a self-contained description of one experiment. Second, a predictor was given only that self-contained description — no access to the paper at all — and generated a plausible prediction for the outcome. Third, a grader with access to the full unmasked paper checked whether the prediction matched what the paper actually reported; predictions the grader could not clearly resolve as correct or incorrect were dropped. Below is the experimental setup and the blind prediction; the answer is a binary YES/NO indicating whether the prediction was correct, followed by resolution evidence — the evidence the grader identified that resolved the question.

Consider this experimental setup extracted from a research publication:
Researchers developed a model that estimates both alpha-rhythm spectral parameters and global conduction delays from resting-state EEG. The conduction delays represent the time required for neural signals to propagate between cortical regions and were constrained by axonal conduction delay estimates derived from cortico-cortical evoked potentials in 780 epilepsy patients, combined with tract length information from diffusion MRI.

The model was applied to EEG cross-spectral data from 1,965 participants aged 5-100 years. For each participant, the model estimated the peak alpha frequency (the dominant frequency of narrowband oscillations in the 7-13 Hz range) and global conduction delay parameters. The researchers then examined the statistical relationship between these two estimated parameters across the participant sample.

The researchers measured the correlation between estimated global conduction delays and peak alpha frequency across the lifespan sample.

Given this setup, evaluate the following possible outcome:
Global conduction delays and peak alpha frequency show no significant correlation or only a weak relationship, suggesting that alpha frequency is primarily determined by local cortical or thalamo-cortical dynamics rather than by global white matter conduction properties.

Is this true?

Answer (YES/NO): NO